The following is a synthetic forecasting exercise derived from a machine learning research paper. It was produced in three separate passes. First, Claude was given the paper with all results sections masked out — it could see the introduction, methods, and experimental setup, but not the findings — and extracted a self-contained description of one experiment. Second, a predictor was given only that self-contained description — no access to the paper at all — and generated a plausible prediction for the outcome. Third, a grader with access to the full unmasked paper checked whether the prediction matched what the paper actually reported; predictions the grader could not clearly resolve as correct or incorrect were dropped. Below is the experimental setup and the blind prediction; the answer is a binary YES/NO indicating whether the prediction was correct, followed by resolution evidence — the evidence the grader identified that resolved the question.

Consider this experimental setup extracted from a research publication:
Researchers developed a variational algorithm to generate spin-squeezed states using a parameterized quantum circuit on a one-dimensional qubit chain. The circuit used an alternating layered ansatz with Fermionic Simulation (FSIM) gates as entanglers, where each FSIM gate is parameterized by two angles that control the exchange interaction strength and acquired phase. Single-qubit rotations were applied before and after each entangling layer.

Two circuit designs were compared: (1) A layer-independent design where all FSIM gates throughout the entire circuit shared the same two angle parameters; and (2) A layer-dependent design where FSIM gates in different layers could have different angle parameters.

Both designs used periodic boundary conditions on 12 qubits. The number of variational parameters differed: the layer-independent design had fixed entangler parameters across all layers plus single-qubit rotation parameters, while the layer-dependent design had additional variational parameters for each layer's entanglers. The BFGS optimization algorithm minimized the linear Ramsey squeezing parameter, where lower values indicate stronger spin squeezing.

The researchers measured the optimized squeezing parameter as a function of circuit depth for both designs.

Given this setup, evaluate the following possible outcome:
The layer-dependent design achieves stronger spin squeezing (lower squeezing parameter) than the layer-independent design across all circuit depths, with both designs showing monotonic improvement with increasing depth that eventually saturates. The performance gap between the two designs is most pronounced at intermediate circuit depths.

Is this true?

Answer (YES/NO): NO